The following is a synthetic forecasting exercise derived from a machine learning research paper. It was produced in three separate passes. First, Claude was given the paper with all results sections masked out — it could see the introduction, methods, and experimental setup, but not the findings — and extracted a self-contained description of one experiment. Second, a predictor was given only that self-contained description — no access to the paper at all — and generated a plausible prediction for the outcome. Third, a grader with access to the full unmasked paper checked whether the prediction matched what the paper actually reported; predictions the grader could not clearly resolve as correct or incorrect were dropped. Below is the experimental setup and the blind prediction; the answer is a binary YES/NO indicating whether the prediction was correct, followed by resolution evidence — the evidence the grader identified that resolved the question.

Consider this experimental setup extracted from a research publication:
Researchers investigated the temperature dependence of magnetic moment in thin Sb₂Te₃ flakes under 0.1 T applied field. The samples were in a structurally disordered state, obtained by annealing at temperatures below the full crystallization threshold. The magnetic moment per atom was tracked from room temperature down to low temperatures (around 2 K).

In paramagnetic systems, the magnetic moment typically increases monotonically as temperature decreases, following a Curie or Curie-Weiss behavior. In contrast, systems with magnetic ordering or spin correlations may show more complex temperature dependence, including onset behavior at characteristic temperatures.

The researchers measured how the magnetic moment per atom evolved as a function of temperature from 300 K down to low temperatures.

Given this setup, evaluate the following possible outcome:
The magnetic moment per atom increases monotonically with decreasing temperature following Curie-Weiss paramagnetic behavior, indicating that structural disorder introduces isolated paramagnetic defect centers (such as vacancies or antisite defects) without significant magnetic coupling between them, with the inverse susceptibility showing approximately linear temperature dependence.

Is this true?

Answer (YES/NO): NO